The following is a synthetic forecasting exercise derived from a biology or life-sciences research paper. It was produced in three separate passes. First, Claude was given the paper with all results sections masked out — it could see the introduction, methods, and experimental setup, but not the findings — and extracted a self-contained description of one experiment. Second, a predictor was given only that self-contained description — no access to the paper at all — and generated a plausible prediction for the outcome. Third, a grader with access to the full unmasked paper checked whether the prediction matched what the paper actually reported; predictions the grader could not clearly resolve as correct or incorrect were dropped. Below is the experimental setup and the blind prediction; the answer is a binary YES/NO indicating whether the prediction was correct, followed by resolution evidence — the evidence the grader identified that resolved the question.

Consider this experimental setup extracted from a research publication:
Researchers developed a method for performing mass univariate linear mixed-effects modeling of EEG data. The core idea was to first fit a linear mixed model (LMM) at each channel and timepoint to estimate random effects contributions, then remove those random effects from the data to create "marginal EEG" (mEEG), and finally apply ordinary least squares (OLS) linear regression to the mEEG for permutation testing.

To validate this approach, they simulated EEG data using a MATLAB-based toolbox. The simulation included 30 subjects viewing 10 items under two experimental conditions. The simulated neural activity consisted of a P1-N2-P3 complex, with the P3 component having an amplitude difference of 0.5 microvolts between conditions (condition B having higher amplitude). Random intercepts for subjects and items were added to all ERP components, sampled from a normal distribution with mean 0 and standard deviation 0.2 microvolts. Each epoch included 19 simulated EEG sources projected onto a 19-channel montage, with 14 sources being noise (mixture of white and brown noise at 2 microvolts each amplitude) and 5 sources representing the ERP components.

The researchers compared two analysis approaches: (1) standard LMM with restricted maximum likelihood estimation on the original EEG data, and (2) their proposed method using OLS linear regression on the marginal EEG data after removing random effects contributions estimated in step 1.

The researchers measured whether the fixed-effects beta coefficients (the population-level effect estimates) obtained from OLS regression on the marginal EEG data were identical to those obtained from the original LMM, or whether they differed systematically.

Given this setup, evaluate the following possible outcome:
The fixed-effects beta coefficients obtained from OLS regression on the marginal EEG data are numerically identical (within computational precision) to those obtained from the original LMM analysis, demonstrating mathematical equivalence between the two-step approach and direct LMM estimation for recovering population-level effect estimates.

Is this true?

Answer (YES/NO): YES